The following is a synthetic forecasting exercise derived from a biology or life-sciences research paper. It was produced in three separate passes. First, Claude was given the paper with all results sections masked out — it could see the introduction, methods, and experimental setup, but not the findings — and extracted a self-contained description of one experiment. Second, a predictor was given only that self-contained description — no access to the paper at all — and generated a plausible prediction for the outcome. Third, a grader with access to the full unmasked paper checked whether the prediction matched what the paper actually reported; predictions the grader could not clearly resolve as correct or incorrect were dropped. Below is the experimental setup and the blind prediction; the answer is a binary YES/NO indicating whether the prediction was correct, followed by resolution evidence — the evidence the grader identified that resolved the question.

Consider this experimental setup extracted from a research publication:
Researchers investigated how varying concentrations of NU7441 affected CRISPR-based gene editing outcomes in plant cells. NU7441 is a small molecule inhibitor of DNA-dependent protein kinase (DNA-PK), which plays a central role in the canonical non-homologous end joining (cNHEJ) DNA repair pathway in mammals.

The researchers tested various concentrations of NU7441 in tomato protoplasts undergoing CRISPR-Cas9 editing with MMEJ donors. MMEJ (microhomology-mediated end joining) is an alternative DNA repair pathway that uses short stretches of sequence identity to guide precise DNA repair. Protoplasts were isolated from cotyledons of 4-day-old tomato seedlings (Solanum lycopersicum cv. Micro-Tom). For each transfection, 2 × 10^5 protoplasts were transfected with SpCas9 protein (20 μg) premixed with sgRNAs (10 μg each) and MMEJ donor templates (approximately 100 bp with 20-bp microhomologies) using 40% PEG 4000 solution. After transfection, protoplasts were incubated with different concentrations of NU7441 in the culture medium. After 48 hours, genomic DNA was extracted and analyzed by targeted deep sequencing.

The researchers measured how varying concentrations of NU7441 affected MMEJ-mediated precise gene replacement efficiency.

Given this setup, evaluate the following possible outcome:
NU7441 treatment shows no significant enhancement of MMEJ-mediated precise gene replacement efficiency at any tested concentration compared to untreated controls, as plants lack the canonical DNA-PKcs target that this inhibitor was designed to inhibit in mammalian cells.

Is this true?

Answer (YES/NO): NO